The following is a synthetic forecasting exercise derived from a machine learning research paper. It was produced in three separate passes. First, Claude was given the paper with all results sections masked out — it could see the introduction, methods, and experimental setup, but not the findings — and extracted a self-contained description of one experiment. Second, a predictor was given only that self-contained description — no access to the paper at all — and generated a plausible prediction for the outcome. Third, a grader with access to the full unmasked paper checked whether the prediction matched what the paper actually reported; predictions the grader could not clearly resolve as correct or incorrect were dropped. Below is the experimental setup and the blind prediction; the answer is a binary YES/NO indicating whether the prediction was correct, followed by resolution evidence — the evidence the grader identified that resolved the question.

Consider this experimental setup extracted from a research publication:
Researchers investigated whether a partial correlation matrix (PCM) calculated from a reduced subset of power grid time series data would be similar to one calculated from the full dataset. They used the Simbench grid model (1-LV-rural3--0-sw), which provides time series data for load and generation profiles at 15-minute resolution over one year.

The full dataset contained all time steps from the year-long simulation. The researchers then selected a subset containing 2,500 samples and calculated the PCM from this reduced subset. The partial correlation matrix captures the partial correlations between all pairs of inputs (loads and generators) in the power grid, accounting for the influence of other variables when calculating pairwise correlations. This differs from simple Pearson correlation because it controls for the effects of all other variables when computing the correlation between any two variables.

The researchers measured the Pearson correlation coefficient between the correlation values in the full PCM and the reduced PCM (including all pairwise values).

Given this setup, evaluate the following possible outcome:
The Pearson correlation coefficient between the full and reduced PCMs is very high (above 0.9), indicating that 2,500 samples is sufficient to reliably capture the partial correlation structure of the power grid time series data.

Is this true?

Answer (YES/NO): YES